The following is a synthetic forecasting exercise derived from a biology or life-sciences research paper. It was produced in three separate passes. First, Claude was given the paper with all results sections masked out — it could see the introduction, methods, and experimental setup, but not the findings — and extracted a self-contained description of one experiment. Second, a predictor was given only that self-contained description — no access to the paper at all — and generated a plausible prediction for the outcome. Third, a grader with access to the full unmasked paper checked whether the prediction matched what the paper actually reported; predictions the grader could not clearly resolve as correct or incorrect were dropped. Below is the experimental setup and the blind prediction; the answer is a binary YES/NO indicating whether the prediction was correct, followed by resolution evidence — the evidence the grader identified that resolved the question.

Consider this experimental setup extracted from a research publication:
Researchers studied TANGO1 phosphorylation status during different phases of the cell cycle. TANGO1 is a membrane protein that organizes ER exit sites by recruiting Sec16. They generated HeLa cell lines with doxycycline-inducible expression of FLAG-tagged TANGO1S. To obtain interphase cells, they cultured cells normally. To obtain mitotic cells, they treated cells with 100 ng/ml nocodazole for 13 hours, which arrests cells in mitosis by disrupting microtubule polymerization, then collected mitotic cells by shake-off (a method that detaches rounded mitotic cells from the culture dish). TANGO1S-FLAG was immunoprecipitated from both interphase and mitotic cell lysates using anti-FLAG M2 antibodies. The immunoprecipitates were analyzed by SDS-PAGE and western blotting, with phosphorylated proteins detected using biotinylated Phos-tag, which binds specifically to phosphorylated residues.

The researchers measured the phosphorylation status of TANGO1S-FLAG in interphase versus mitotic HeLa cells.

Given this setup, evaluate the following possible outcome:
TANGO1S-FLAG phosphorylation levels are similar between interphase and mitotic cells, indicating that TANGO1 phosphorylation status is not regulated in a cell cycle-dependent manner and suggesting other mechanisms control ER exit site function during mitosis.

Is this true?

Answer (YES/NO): NO